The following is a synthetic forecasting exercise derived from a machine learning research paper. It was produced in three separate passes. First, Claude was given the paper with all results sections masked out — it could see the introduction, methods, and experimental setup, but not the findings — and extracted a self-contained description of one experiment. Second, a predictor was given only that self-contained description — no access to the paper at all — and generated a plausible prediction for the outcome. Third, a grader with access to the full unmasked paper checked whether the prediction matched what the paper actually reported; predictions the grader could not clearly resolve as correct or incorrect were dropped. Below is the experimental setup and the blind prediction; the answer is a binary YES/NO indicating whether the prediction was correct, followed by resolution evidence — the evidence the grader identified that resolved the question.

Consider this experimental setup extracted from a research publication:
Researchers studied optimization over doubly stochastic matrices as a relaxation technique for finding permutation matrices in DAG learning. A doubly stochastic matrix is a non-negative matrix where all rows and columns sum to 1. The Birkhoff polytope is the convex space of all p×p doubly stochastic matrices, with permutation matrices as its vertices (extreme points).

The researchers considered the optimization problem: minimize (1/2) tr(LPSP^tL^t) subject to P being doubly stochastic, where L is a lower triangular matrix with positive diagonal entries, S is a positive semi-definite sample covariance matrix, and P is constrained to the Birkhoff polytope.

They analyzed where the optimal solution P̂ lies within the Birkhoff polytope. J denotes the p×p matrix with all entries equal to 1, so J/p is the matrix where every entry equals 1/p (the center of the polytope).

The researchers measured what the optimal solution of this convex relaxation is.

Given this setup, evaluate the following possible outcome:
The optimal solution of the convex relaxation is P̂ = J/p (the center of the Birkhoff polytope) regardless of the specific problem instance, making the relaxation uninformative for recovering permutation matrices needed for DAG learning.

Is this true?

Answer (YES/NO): YES